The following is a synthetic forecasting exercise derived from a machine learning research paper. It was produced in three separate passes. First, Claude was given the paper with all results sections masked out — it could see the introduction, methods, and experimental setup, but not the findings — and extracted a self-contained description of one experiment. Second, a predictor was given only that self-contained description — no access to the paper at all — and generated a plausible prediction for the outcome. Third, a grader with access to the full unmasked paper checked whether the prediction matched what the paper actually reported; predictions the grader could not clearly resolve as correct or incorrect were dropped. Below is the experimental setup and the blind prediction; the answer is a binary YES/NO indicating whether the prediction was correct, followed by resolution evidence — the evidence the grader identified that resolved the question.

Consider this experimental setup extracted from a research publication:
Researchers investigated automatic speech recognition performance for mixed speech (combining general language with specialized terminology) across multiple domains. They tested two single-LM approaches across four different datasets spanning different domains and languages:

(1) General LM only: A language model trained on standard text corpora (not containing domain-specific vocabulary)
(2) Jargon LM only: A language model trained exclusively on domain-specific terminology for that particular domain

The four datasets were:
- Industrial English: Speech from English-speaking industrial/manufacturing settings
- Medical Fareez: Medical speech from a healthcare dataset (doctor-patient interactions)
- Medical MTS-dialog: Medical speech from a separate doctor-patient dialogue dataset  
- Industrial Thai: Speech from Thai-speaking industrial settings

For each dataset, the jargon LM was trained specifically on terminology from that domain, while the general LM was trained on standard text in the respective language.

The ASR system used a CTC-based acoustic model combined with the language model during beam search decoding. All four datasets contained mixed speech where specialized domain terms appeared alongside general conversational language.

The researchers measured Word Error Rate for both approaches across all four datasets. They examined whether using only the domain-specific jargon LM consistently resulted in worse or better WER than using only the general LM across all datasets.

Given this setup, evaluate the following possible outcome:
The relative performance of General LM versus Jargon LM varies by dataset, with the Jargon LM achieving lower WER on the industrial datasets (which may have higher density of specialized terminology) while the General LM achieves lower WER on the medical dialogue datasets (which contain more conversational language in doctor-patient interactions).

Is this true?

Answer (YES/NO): NO